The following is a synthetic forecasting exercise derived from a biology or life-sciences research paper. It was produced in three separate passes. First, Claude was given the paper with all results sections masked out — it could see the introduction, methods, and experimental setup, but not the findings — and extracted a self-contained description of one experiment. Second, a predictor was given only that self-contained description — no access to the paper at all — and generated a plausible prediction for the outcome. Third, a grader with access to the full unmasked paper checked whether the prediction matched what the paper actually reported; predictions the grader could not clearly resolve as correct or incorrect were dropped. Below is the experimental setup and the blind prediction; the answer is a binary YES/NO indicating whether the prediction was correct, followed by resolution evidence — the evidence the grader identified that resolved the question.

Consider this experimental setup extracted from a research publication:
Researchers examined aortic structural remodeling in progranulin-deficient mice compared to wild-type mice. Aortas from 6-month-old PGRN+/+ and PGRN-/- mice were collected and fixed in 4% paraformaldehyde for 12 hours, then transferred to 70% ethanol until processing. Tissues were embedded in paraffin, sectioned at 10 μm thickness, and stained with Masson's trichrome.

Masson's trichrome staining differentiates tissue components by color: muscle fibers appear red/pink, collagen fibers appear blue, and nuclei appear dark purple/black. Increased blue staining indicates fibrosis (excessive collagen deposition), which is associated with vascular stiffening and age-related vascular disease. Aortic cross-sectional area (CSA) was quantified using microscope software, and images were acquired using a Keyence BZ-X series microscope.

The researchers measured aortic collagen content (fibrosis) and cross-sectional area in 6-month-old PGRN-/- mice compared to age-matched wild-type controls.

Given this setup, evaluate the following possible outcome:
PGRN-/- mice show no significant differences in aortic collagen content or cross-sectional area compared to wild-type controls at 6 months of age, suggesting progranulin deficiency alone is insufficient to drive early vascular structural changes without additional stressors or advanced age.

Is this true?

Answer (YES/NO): NO